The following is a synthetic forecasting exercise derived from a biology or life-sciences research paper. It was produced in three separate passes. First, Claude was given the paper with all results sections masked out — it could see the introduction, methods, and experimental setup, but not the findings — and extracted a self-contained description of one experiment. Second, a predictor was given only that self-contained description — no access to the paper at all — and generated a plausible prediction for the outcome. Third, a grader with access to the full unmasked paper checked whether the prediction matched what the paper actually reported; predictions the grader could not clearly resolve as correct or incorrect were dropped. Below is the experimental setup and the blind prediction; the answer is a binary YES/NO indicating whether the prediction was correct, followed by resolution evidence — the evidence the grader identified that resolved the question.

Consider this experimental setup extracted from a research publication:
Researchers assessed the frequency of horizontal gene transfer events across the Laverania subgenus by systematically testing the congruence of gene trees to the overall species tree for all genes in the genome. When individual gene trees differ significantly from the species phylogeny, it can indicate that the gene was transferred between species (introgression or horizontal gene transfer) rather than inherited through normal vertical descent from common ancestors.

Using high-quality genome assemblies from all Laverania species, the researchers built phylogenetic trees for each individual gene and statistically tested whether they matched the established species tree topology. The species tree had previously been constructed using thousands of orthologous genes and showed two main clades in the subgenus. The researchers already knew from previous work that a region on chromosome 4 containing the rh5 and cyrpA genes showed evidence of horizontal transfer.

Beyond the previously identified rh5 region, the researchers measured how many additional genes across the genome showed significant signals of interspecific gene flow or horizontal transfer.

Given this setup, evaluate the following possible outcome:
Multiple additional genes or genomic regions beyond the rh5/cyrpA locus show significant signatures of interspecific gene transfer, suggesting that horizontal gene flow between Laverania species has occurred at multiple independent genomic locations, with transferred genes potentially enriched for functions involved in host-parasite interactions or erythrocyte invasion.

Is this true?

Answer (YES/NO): NO